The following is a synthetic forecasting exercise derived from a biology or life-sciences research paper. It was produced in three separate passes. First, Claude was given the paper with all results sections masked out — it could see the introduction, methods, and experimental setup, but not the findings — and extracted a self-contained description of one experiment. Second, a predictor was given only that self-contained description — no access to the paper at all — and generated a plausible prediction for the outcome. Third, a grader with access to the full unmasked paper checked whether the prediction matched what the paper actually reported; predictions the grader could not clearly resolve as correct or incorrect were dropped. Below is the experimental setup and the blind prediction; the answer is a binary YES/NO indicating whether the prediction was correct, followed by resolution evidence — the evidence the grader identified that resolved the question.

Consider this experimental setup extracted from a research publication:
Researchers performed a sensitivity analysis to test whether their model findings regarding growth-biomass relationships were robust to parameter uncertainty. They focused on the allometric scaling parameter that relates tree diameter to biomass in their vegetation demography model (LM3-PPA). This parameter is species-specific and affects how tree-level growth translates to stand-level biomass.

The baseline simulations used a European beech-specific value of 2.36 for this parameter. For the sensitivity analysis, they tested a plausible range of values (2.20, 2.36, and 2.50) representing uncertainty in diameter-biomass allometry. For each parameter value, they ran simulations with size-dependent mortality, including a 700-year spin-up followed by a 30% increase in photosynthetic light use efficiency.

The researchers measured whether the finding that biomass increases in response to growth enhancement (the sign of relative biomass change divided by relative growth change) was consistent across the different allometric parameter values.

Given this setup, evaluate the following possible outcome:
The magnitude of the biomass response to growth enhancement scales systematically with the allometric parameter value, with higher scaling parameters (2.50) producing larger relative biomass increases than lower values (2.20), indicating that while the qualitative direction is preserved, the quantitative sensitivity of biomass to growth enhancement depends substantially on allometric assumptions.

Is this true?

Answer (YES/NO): YES